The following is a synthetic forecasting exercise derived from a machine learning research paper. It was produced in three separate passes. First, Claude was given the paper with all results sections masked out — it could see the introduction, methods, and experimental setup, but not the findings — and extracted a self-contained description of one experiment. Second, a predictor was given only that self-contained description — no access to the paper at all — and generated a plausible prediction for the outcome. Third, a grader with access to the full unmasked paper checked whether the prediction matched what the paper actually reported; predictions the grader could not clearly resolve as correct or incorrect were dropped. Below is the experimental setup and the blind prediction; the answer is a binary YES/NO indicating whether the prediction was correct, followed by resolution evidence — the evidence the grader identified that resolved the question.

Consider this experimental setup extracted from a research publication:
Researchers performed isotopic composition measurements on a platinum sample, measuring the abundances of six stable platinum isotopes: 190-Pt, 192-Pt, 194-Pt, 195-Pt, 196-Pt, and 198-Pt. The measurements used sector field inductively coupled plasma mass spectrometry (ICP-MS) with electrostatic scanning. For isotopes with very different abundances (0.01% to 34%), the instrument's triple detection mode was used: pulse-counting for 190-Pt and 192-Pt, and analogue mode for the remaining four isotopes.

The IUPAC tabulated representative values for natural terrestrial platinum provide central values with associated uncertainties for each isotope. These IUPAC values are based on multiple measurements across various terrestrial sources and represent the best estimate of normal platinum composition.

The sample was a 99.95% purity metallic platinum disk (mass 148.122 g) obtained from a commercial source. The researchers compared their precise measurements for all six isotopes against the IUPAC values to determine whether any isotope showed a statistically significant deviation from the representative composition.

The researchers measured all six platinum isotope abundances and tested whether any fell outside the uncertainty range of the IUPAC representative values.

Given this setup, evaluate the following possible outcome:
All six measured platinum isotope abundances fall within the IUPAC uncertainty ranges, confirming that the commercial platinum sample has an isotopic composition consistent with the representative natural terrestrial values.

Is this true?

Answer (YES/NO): NO